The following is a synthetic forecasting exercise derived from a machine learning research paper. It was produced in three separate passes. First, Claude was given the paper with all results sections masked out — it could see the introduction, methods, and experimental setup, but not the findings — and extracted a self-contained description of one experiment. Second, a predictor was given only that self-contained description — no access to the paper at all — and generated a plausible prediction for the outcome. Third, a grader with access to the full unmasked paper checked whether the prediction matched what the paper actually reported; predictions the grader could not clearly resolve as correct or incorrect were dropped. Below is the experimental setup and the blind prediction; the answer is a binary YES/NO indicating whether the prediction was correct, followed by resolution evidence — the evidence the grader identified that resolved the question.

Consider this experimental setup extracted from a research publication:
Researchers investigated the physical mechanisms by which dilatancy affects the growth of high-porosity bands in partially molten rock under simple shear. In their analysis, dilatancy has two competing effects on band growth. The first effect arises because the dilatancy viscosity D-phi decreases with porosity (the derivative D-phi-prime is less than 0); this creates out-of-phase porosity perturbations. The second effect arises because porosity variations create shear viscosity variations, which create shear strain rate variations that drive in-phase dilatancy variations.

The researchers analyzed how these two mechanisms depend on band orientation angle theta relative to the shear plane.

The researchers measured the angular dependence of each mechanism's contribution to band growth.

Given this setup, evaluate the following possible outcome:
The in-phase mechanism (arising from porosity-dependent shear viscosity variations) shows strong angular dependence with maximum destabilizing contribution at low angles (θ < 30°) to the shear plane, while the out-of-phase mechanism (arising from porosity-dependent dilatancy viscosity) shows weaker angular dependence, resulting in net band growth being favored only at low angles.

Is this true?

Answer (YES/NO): NO